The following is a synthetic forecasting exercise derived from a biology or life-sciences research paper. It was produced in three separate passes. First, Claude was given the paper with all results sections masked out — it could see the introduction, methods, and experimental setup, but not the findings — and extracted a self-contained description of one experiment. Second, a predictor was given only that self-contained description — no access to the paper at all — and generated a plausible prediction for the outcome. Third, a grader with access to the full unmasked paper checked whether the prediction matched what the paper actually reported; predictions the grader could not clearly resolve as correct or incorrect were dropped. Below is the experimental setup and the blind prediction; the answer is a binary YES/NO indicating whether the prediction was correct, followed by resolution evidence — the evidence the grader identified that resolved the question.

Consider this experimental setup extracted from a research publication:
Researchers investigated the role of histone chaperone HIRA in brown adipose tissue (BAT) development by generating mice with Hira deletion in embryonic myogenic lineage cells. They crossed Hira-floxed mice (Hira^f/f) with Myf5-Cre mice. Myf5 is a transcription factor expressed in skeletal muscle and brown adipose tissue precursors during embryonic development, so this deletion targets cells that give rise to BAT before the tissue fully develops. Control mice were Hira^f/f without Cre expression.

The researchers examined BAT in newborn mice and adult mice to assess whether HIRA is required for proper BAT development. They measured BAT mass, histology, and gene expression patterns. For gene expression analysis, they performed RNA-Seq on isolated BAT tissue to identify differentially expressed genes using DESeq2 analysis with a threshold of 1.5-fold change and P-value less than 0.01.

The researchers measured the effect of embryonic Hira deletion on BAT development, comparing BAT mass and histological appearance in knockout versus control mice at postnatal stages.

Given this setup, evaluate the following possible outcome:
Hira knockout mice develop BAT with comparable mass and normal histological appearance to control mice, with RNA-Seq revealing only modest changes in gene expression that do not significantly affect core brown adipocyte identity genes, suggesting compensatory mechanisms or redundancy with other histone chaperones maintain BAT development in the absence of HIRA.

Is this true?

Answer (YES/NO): NO